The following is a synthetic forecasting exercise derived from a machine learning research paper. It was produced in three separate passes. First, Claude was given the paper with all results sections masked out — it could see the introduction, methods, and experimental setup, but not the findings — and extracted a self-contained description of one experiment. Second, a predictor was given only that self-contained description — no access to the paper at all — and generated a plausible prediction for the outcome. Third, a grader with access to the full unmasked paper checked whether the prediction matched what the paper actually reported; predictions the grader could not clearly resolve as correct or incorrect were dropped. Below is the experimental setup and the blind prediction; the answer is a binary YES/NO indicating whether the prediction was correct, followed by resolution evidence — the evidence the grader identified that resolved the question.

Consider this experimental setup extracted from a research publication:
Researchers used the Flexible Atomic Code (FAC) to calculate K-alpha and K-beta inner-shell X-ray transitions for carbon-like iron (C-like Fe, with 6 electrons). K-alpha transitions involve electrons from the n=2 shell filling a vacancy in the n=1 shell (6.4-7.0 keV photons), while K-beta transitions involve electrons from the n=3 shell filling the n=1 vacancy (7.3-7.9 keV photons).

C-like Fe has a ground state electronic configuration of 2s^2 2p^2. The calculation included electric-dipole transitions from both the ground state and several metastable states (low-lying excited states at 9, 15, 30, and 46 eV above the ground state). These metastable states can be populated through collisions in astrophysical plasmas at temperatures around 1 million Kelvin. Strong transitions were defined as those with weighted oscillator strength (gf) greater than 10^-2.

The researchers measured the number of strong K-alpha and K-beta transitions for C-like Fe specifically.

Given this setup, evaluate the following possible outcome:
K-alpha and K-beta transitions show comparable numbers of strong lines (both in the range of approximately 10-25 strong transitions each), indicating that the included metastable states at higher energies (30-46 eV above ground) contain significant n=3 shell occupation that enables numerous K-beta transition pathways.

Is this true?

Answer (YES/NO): NO